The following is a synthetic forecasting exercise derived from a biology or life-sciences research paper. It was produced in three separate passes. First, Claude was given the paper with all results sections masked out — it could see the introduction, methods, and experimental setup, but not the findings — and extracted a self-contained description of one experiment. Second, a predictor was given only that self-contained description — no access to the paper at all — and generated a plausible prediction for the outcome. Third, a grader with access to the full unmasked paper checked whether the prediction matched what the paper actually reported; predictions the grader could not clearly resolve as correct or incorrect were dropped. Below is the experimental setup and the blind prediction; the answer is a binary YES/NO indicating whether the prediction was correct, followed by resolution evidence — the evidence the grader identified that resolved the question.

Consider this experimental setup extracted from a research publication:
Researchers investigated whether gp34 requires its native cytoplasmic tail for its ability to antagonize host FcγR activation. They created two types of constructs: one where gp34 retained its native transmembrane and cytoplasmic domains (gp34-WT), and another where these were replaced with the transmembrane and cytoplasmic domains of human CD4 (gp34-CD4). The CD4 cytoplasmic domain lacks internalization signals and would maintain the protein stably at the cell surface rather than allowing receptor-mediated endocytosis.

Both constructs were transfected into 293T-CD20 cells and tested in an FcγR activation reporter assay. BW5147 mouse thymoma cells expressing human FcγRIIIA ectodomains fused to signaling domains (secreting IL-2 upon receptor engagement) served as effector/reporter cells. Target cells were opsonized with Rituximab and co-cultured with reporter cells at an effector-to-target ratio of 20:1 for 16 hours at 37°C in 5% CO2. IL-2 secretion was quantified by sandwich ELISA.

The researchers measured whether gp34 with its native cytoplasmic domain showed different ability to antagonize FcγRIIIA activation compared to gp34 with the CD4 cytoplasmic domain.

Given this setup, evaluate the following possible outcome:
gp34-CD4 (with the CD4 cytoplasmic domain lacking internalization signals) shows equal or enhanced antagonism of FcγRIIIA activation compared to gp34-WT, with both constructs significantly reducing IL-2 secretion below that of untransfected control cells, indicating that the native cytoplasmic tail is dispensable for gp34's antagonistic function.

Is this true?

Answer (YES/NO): NO